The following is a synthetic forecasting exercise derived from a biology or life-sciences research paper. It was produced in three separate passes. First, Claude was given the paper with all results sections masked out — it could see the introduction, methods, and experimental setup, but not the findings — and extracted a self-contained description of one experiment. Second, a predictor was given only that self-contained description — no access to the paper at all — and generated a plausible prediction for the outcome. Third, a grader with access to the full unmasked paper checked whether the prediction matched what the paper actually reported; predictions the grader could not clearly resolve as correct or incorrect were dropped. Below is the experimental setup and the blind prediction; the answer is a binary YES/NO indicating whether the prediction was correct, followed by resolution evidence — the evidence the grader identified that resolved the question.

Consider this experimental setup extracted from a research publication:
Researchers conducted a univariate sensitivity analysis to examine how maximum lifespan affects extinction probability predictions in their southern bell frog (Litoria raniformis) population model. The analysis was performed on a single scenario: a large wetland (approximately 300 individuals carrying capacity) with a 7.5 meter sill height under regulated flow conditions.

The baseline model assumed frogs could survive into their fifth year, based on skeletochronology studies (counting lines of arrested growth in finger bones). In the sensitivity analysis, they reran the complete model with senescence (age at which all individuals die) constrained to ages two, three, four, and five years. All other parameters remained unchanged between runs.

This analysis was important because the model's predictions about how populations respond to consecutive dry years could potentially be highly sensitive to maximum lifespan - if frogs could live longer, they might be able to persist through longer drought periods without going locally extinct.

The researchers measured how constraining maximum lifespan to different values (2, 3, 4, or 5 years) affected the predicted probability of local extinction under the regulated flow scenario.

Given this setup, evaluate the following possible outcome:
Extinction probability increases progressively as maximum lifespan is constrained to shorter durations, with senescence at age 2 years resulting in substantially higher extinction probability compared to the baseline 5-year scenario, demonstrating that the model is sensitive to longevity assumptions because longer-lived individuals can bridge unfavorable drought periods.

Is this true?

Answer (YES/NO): NO